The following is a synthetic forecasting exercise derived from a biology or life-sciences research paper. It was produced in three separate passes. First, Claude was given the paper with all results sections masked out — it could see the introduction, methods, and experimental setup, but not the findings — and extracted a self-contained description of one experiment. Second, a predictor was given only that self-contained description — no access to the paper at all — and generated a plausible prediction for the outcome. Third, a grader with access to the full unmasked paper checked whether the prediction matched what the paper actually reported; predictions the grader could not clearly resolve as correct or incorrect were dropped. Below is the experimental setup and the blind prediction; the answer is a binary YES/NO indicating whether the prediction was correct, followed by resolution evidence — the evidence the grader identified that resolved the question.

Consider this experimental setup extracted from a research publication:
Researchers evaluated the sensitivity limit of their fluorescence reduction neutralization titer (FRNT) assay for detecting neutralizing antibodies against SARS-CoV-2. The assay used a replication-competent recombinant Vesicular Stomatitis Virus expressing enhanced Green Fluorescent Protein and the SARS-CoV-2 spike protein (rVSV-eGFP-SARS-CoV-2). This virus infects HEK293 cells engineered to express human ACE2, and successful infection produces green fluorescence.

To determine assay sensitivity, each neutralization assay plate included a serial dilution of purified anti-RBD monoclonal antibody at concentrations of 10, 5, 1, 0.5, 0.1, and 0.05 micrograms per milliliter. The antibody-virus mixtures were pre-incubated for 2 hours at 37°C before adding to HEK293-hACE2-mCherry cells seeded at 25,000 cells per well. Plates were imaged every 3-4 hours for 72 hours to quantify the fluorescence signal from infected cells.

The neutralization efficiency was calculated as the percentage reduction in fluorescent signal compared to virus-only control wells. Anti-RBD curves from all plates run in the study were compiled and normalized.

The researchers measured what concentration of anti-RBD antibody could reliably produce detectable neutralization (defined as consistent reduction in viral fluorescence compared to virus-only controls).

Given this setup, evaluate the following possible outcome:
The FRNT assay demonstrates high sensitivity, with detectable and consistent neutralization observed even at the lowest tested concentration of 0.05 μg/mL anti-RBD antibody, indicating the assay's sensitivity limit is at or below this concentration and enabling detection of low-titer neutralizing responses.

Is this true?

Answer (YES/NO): NO